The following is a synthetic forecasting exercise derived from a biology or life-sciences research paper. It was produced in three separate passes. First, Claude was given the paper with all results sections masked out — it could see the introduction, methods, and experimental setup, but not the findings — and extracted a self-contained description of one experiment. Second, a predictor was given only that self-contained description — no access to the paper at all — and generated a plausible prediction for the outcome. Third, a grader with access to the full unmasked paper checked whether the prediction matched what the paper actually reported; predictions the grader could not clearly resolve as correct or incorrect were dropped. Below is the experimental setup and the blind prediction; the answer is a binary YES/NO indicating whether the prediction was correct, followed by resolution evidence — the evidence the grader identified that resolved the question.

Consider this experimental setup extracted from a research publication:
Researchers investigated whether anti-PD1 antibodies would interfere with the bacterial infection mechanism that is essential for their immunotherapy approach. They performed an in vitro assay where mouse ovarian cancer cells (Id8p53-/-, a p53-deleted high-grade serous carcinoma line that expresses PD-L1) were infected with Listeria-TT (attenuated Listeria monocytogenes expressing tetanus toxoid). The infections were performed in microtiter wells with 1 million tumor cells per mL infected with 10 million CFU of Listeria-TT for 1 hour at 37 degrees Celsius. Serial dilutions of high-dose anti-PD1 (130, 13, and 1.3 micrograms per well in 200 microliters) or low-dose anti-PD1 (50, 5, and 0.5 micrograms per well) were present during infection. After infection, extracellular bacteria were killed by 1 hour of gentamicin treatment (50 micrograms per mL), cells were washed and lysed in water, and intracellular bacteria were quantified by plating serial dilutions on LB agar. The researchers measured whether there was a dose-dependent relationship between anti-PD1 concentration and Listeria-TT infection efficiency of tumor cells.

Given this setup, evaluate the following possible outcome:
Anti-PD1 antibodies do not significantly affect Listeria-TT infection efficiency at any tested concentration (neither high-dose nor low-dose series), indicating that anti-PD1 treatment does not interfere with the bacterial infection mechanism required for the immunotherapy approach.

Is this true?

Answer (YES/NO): YES